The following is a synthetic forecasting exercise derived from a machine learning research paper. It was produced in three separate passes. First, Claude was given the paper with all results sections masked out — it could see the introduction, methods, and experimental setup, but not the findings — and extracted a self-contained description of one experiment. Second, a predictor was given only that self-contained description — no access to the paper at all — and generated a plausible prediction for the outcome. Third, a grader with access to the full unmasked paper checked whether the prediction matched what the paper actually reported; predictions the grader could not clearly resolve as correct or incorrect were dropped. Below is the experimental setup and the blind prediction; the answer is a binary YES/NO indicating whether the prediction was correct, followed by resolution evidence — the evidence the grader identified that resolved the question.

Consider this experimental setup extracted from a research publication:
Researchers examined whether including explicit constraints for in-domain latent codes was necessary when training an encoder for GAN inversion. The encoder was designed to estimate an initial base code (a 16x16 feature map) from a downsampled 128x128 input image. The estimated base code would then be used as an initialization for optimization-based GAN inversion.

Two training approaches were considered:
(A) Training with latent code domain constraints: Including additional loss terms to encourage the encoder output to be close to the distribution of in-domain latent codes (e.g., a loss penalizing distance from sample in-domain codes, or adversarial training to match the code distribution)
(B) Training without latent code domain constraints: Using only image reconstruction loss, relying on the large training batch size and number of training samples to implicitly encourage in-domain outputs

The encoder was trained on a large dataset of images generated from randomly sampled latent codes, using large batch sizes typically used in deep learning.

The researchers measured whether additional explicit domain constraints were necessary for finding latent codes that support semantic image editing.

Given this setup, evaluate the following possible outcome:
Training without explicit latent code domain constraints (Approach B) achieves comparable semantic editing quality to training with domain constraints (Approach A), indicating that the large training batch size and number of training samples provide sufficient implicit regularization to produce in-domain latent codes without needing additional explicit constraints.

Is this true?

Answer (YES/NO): YES